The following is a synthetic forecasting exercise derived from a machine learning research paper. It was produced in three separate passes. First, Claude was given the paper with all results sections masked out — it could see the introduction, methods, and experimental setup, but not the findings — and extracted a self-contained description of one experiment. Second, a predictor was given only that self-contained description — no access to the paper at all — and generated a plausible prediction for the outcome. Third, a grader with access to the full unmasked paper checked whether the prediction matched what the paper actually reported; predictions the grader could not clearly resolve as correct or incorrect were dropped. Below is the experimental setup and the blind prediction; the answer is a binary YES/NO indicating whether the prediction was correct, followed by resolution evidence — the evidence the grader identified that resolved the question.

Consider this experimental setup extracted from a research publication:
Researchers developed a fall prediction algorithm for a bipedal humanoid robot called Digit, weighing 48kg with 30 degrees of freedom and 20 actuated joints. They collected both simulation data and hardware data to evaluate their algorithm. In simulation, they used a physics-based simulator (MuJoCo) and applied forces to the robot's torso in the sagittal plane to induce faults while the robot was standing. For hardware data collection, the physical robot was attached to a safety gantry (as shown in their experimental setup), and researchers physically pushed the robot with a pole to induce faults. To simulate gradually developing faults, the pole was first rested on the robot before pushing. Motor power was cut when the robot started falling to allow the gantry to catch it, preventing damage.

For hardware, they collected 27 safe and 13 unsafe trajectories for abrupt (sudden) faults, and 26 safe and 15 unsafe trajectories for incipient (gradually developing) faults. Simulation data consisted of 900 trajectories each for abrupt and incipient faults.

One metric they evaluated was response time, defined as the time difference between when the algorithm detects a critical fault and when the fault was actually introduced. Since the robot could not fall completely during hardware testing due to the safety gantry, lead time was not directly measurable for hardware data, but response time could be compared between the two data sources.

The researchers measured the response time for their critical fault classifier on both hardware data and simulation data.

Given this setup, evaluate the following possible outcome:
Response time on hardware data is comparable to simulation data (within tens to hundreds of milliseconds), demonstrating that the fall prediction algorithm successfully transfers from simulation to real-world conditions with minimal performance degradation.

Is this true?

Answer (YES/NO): YES